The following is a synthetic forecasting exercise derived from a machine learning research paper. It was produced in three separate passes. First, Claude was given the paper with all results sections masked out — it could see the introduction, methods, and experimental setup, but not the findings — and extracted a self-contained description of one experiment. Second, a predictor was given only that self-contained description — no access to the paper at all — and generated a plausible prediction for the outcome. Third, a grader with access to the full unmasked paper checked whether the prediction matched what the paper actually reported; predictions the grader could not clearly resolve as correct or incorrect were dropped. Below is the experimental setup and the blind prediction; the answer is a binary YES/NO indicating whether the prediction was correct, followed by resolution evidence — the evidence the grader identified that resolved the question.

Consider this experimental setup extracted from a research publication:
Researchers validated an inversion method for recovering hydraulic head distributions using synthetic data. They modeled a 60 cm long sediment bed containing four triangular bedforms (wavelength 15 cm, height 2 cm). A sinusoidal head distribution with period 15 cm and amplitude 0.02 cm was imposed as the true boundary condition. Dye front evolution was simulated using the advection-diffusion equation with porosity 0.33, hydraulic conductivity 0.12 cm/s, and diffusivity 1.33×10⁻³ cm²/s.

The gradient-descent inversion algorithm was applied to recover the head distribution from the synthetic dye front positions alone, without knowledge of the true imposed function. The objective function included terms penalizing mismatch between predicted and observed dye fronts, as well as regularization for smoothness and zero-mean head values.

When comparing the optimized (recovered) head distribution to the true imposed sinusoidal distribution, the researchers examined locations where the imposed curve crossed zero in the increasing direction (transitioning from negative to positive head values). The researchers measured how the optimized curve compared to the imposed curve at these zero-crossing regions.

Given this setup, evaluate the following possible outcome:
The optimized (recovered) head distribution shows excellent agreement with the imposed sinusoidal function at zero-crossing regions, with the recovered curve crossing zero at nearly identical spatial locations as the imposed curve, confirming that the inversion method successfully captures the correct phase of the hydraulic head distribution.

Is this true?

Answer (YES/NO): NO